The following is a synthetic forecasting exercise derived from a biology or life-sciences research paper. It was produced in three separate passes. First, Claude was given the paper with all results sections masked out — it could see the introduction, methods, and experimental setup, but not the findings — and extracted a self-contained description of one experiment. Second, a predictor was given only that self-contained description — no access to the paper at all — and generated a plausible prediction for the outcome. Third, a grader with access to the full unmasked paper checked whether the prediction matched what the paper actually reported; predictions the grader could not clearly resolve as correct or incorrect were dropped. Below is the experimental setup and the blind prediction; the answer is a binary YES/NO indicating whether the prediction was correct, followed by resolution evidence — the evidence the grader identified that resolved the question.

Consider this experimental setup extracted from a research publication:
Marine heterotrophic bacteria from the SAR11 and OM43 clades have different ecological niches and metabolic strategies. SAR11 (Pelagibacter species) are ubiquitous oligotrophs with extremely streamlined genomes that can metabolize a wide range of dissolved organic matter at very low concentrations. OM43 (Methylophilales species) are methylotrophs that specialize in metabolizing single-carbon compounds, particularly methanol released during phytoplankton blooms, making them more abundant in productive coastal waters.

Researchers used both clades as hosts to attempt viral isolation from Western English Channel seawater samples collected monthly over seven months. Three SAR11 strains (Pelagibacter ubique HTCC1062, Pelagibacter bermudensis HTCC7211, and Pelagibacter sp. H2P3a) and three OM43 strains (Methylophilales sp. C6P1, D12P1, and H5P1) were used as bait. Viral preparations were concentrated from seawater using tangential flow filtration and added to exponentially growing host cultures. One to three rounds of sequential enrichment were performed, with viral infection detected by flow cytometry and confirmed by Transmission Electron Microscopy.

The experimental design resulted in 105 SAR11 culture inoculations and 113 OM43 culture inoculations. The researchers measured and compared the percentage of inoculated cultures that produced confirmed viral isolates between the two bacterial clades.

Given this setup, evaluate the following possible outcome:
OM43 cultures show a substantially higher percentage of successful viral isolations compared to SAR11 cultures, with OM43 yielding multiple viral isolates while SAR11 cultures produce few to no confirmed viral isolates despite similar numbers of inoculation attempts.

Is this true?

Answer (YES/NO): NO